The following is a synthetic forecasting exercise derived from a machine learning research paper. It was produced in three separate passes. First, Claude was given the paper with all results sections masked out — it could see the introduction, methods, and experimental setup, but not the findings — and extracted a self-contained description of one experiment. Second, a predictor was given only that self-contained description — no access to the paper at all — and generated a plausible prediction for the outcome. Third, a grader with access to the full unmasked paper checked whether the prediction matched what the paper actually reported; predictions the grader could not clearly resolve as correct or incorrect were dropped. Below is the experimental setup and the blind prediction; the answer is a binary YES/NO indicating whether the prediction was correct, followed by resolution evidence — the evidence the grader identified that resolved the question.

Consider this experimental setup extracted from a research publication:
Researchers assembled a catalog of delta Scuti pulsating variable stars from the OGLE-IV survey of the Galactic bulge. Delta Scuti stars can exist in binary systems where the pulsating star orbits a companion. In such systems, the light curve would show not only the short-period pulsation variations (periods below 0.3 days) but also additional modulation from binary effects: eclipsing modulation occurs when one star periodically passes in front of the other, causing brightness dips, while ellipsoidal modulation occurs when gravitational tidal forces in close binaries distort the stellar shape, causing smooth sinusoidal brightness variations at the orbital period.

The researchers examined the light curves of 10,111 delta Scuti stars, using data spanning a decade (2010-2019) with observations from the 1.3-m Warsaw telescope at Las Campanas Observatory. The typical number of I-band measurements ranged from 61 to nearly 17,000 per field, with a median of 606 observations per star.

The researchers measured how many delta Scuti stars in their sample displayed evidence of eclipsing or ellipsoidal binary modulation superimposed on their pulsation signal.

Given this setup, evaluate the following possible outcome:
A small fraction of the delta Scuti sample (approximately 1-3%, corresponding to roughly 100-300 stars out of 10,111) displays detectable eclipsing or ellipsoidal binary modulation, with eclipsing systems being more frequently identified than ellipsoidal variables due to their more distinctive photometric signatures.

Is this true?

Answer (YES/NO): NO